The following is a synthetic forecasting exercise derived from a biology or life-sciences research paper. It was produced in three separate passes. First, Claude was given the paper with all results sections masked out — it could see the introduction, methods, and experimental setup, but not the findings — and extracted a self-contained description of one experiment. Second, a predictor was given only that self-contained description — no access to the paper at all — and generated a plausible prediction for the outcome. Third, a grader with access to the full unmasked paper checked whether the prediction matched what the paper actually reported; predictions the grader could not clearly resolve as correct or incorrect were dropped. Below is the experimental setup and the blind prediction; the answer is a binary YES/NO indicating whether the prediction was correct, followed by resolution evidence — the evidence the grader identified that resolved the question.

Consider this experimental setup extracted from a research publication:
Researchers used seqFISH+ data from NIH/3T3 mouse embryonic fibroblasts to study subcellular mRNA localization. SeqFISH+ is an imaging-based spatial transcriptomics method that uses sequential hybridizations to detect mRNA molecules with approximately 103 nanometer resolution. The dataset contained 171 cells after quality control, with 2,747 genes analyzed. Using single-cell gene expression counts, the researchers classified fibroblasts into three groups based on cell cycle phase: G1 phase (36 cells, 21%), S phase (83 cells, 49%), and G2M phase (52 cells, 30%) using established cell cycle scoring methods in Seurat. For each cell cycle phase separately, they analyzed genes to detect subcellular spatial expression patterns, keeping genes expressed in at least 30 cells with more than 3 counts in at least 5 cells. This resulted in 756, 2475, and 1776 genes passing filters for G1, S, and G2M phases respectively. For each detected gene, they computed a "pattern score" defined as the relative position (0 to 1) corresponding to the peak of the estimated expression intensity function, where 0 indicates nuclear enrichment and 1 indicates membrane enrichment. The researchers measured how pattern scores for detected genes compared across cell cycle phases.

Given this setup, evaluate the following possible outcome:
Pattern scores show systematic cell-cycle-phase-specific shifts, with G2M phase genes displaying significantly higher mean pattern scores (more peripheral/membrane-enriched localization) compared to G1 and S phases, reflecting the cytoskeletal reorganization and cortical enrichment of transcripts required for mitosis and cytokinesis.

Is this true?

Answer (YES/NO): NO